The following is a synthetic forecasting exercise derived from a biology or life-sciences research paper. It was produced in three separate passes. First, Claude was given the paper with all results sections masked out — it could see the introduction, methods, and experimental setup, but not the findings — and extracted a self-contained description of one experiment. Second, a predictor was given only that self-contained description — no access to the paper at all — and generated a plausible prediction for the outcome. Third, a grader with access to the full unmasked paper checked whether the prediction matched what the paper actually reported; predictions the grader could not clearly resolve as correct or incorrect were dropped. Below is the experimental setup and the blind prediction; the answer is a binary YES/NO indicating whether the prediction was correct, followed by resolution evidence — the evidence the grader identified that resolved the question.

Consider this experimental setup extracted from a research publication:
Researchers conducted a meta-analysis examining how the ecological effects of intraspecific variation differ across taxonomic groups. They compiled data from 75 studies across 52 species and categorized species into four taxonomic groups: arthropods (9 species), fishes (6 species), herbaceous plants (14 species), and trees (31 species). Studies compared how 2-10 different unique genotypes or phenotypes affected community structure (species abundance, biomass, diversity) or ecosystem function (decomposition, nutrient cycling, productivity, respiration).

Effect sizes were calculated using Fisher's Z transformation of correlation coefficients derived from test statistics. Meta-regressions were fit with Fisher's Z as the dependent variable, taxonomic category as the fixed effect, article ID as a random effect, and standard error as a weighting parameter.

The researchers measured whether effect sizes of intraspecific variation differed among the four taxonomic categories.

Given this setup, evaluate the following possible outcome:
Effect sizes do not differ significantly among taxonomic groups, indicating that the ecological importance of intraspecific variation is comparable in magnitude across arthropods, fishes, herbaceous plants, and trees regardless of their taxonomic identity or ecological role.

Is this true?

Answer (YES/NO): NO